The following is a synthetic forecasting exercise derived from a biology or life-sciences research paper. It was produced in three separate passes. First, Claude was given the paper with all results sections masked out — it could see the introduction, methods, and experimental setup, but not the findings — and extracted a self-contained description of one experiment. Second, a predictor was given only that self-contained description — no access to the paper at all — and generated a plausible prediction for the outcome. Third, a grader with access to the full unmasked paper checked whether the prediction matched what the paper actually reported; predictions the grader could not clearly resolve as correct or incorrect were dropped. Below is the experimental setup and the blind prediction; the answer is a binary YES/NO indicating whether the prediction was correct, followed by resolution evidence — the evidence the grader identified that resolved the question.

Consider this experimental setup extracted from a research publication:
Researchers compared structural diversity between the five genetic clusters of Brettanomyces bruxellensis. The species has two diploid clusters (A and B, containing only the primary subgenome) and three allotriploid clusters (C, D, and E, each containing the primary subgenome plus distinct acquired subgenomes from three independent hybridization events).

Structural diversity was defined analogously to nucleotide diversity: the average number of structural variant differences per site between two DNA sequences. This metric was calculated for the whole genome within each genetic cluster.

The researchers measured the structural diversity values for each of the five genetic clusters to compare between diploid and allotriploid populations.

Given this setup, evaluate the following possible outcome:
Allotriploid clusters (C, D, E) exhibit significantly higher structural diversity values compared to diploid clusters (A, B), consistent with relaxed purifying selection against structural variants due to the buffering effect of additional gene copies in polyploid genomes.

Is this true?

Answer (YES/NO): YES